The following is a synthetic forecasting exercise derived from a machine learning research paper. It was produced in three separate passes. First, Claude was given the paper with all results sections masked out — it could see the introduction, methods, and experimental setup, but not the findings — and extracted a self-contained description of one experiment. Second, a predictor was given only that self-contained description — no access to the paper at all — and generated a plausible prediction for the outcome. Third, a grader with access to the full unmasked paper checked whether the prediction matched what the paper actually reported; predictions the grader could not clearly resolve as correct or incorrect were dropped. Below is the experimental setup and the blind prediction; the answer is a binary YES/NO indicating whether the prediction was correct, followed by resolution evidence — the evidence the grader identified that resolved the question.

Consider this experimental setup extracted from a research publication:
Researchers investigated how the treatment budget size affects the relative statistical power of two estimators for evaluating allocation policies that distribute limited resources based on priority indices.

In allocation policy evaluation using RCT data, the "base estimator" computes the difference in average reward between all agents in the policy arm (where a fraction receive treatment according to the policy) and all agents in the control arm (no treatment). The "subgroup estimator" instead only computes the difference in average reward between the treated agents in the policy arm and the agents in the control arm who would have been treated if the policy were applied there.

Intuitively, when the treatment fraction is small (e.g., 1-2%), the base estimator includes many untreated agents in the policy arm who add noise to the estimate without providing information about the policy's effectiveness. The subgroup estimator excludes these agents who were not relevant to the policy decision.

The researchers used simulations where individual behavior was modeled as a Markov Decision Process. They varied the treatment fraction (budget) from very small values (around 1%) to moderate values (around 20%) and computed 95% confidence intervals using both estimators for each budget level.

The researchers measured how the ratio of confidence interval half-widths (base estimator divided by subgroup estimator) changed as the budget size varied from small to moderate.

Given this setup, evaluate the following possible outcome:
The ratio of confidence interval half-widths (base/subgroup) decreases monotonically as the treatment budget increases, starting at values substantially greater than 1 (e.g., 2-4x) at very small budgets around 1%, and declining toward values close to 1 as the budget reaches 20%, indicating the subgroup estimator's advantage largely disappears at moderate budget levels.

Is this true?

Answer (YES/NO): NO